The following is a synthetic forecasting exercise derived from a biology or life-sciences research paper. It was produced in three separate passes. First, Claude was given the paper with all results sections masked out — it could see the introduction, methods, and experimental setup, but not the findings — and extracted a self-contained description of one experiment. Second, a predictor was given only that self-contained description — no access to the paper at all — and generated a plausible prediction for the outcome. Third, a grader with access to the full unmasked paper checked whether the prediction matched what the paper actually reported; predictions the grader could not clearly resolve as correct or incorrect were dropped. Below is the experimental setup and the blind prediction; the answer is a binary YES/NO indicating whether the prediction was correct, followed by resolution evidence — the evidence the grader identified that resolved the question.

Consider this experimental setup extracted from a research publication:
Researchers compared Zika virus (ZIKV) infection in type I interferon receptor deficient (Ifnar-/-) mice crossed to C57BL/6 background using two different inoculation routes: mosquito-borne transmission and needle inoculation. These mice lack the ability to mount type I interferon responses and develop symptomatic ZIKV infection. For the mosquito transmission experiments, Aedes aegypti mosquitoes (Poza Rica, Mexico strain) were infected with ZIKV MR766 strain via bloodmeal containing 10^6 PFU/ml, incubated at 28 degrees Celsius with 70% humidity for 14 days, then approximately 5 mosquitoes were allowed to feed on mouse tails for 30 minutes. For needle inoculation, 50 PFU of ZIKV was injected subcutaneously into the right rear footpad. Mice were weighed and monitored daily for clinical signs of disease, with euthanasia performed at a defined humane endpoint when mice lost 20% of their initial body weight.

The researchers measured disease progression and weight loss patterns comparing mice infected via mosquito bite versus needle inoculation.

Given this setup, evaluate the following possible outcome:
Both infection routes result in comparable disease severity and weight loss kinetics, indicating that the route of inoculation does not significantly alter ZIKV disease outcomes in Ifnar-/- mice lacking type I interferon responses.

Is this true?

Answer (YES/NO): YES